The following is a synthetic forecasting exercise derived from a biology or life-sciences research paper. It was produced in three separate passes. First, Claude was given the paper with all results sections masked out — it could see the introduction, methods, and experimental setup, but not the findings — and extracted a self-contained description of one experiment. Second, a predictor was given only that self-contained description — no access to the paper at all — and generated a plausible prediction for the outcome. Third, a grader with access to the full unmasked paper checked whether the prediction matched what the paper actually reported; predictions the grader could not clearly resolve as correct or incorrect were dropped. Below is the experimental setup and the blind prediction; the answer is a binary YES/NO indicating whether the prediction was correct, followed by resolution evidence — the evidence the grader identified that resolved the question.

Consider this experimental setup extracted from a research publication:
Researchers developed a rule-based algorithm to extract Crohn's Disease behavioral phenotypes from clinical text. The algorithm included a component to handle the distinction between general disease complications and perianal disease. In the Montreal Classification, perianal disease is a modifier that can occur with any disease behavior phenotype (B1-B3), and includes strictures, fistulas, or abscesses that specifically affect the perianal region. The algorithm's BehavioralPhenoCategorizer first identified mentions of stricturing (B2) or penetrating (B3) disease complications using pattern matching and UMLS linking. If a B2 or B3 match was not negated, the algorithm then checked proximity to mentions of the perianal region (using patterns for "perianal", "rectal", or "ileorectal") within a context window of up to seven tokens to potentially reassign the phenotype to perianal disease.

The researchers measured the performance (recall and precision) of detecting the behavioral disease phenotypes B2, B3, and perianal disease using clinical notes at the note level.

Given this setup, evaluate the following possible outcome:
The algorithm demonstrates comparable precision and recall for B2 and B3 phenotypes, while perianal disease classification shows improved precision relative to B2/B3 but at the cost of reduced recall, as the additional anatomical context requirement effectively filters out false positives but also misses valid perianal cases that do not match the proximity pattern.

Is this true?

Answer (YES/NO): NO